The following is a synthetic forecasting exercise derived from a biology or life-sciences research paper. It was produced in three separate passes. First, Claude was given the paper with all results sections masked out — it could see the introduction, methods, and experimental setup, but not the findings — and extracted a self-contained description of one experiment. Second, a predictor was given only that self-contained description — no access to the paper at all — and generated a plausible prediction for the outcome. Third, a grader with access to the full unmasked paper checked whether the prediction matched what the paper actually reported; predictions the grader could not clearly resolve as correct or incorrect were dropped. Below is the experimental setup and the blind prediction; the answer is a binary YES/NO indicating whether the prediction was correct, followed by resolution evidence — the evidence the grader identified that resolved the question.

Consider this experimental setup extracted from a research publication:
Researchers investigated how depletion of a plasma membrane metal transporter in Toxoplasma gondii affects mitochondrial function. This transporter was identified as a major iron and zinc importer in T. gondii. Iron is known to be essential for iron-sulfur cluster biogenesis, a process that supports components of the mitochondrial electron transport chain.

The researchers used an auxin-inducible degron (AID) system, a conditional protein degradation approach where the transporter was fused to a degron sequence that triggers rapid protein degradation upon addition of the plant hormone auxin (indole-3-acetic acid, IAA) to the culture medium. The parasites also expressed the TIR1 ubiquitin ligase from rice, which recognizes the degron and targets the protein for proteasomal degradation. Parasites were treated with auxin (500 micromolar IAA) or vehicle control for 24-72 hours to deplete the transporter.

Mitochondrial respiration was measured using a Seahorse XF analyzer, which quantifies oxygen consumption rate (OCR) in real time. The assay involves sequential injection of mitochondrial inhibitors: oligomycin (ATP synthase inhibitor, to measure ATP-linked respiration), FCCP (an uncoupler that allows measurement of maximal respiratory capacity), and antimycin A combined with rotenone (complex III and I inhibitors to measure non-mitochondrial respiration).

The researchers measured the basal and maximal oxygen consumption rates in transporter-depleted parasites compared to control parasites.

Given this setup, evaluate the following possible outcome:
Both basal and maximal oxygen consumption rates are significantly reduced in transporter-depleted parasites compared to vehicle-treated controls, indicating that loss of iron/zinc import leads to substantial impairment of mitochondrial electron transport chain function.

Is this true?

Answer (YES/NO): YES